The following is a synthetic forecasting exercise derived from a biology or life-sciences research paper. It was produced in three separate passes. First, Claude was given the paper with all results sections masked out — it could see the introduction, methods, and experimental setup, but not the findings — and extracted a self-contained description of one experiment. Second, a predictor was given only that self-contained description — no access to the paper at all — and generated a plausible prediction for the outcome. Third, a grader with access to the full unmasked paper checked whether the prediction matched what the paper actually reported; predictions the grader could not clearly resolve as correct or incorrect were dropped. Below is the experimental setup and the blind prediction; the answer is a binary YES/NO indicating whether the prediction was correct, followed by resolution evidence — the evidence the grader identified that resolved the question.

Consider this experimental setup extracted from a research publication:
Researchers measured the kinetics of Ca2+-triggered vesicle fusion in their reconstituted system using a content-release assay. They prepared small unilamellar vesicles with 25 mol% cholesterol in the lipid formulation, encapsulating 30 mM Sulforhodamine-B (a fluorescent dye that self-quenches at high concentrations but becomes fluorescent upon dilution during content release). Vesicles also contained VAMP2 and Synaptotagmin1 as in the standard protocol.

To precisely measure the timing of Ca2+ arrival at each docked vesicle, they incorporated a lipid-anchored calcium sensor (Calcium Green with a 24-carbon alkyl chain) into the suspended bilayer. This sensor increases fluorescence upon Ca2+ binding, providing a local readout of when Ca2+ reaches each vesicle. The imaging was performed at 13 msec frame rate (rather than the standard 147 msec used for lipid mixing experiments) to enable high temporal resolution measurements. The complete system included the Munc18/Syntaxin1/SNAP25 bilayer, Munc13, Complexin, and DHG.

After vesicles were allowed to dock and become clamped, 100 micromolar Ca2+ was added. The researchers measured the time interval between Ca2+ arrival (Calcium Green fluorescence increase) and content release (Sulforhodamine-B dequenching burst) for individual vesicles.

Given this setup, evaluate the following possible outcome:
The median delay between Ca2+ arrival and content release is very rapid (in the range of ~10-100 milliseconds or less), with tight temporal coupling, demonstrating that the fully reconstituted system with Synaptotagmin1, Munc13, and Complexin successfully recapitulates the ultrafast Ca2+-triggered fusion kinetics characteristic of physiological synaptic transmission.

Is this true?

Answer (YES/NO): NO